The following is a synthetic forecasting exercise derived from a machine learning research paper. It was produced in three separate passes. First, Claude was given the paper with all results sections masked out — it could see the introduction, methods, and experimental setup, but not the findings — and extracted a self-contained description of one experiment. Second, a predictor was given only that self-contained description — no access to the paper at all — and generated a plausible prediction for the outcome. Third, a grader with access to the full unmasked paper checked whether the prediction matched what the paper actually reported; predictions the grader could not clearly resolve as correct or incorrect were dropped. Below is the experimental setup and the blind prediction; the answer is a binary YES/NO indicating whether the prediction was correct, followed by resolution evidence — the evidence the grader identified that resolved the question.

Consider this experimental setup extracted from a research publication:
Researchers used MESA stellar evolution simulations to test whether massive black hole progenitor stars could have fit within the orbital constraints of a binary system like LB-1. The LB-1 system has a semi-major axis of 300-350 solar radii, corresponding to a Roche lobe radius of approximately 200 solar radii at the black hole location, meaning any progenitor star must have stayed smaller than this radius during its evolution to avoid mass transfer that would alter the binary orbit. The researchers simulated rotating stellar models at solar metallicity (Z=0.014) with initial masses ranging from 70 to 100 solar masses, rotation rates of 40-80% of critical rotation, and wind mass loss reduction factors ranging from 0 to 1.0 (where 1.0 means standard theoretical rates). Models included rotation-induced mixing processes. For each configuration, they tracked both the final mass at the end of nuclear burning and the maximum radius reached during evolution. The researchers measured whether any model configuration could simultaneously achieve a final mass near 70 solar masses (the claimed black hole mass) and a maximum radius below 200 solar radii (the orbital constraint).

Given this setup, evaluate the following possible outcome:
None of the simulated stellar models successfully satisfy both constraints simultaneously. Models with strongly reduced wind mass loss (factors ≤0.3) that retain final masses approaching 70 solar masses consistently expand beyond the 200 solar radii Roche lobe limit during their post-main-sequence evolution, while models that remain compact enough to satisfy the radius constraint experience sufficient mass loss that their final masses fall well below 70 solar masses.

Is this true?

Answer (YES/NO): YES